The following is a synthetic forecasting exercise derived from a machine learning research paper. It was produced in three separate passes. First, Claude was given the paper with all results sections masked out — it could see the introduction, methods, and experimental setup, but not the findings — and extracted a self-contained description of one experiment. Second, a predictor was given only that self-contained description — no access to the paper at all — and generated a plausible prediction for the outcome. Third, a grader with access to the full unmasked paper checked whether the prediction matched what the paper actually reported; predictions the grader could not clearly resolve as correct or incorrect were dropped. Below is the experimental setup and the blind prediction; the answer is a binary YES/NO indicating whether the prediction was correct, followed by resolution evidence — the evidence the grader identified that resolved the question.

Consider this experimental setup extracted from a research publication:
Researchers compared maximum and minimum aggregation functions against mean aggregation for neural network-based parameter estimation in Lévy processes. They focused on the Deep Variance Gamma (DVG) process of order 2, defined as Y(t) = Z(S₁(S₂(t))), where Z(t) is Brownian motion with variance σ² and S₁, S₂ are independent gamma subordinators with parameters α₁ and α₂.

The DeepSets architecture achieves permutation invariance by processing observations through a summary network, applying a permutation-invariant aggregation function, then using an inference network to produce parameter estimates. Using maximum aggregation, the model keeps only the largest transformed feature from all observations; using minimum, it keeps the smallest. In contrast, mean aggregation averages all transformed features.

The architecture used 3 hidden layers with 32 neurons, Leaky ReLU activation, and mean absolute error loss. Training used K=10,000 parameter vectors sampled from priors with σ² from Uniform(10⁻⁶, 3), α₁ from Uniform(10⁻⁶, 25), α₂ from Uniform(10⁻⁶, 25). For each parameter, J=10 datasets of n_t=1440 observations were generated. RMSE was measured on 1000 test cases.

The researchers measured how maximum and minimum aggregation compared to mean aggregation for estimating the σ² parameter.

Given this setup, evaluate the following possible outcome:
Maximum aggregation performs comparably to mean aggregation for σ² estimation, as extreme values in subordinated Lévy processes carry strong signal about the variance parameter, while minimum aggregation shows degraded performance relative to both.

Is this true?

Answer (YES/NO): NO